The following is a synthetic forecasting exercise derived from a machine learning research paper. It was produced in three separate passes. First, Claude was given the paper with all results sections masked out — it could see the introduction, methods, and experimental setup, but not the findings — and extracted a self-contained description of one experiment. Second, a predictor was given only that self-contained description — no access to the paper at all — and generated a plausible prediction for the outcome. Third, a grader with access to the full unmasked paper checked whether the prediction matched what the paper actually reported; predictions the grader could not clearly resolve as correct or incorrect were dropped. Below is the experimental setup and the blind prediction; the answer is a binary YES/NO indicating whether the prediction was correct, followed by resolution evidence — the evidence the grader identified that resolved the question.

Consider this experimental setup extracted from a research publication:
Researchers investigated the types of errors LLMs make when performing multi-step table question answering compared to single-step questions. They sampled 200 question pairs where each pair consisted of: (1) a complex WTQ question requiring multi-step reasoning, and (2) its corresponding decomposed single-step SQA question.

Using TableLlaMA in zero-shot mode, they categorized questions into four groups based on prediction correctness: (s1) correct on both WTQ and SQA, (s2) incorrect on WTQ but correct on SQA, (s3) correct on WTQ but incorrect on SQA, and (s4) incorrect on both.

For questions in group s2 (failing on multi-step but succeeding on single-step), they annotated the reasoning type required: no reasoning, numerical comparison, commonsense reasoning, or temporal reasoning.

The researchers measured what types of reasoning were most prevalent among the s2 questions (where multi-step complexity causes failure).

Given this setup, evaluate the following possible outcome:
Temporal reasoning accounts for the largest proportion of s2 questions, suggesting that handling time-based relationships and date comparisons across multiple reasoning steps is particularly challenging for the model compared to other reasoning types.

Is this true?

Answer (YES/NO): NO